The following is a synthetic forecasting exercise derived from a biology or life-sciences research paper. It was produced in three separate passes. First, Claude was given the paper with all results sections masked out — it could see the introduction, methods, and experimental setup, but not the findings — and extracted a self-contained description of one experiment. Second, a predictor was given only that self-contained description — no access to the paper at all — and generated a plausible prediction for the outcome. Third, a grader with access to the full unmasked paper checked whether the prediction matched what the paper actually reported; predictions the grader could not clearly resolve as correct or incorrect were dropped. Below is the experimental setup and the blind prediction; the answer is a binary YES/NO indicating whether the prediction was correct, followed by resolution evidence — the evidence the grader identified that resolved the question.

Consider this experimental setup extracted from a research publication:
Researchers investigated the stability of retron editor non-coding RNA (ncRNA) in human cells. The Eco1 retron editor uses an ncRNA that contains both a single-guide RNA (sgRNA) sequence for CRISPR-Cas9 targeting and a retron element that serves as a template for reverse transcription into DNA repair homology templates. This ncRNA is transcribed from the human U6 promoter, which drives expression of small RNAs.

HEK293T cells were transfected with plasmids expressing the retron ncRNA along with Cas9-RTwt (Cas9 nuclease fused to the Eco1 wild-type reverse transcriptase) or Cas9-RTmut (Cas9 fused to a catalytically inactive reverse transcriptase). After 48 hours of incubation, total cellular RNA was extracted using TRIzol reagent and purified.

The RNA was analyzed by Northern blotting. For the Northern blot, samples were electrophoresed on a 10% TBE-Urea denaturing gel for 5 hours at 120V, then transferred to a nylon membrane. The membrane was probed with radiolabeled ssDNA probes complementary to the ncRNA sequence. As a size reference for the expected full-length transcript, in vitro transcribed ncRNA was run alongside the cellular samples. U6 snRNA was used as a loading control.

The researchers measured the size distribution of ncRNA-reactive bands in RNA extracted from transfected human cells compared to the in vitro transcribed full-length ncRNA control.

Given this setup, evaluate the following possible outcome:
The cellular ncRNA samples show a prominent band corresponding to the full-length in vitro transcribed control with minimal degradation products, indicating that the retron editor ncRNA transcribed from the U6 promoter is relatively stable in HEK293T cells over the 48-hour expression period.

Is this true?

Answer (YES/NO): NO